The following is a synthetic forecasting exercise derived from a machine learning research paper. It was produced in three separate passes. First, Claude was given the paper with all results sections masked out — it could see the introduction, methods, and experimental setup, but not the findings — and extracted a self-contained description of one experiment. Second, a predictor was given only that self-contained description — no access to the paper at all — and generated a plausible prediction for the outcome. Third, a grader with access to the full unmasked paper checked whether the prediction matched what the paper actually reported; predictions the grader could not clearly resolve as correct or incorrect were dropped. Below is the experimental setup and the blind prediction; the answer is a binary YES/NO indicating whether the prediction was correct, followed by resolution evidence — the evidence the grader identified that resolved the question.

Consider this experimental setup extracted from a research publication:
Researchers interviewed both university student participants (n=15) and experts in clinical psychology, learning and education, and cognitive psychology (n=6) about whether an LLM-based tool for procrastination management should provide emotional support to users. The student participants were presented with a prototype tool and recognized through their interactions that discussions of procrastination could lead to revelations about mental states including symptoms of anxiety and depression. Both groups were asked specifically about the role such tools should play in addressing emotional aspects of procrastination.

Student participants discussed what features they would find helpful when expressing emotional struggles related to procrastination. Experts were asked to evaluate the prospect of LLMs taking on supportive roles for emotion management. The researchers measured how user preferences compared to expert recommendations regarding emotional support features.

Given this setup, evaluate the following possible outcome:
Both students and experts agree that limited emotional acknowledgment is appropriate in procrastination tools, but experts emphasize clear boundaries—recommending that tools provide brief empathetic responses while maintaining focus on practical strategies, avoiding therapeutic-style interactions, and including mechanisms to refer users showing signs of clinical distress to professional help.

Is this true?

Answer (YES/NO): NO